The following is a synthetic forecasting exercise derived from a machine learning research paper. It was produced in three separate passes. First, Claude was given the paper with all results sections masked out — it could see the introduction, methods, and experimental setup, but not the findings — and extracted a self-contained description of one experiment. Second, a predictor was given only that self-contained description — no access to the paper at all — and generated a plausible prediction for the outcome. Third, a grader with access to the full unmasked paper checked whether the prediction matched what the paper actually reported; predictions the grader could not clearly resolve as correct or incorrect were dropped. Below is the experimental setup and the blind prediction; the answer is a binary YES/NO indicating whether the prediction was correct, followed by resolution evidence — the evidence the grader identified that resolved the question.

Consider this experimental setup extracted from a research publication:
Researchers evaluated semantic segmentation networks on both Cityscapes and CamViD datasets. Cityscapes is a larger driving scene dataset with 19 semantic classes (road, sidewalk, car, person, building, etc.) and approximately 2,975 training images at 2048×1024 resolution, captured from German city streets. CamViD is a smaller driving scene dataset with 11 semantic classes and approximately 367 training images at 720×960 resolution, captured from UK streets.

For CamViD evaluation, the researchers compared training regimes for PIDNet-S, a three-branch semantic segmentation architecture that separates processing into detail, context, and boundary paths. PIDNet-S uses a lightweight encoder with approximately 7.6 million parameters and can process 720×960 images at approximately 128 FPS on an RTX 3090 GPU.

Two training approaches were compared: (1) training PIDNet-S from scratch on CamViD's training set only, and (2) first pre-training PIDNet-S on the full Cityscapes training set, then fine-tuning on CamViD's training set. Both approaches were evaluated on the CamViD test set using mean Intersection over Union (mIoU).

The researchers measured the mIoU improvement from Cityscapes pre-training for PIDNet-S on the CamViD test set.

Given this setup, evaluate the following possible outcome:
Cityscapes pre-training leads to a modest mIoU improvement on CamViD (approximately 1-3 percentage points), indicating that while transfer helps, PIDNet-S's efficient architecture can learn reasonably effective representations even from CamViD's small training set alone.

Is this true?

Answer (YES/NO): NO